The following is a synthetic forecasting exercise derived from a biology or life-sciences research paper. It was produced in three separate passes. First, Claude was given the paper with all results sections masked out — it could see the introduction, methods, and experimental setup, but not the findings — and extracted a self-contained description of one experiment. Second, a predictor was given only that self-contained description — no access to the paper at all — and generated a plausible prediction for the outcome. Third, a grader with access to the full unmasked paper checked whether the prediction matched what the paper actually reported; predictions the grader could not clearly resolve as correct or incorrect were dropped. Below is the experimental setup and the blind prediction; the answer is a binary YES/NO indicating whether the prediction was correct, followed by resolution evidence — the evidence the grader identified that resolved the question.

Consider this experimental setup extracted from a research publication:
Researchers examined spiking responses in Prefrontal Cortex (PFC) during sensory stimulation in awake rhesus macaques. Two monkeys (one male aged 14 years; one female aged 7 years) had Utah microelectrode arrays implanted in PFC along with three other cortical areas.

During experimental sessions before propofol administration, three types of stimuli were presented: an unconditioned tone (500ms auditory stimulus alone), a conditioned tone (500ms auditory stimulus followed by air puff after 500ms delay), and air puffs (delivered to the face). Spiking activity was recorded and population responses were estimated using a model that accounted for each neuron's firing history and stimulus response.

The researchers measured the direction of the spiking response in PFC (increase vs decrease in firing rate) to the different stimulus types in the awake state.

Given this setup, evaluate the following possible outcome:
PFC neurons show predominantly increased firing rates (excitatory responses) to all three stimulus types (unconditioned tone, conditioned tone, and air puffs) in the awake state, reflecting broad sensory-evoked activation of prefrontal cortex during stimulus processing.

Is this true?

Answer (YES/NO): NO